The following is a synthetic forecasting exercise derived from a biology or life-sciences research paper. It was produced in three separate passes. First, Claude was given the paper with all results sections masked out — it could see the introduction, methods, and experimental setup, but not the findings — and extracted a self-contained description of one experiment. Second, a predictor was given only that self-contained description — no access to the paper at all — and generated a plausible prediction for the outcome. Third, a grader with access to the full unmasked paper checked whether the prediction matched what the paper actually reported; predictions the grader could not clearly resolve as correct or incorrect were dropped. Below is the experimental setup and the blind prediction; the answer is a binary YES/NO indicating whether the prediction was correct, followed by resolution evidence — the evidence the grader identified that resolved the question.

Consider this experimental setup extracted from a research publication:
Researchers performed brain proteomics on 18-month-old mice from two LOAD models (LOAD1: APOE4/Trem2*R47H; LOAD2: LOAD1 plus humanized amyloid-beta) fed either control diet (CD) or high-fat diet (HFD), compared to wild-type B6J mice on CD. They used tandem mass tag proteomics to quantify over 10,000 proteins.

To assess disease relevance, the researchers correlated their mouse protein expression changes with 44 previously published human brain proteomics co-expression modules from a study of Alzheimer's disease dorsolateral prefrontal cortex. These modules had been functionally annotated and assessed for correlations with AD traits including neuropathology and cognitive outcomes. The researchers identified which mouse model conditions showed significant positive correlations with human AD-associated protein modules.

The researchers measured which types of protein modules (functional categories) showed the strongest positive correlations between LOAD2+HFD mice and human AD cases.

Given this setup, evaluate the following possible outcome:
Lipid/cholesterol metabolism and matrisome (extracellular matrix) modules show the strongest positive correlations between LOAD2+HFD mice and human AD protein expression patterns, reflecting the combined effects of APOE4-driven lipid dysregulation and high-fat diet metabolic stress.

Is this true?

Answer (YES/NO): NO